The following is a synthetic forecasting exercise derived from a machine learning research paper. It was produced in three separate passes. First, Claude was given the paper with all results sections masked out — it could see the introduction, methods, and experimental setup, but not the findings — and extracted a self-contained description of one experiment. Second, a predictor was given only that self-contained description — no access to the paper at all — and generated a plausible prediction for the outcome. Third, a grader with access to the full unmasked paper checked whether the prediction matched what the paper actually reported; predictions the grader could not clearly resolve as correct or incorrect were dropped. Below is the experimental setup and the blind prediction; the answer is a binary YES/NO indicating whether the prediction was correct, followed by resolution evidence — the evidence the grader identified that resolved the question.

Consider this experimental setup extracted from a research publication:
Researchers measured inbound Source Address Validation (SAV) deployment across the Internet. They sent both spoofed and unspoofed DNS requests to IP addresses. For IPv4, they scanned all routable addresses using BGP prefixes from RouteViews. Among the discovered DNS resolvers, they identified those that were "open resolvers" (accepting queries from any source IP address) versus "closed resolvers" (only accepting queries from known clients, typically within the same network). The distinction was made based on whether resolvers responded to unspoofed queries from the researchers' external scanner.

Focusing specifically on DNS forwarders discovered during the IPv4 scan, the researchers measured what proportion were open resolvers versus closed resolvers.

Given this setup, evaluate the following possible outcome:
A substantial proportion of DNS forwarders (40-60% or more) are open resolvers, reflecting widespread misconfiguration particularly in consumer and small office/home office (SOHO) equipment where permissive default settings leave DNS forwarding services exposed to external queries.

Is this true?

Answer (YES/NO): NO